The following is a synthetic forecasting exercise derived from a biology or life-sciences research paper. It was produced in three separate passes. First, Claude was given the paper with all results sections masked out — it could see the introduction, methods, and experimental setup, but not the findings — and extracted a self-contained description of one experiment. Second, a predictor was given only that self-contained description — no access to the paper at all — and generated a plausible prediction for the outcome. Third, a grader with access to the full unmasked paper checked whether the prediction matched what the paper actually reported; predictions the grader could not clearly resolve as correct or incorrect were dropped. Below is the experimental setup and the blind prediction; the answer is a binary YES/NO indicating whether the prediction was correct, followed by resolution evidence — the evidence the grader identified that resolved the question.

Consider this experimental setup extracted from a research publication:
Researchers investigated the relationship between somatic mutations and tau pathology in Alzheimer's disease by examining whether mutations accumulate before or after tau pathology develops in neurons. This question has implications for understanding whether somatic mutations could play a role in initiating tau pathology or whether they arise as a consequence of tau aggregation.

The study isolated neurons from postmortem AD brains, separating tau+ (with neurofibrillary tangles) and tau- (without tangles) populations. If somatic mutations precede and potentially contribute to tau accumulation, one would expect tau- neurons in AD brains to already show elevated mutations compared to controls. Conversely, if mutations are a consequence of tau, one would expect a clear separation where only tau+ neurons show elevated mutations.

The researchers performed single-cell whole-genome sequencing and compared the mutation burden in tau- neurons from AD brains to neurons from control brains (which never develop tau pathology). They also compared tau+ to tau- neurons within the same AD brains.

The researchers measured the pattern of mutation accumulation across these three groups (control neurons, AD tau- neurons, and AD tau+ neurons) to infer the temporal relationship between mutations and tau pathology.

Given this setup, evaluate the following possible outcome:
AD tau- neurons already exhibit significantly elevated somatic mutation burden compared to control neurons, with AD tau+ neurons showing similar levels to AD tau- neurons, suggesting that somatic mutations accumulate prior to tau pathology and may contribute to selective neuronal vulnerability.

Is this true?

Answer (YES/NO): YES